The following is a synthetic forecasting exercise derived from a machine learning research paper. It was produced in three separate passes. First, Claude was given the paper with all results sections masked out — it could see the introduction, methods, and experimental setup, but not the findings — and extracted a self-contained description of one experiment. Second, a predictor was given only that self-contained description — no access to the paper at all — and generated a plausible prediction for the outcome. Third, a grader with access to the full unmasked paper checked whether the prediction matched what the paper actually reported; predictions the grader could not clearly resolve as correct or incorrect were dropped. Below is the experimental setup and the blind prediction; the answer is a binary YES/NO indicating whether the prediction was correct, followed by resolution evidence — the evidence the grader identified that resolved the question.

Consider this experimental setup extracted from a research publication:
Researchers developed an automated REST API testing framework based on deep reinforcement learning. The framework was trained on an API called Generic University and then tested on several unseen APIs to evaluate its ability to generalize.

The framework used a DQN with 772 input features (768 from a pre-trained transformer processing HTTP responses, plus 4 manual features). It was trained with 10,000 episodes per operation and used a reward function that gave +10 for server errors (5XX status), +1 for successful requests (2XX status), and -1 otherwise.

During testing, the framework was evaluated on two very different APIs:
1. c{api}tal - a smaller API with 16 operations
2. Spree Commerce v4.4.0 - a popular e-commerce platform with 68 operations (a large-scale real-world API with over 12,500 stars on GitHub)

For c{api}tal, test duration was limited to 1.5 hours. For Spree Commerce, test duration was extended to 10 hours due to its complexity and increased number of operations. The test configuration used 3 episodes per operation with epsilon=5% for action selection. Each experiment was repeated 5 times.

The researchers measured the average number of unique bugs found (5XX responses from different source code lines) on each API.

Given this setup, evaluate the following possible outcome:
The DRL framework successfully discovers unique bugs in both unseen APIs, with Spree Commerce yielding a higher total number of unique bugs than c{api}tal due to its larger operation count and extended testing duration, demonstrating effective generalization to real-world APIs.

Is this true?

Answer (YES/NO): NO